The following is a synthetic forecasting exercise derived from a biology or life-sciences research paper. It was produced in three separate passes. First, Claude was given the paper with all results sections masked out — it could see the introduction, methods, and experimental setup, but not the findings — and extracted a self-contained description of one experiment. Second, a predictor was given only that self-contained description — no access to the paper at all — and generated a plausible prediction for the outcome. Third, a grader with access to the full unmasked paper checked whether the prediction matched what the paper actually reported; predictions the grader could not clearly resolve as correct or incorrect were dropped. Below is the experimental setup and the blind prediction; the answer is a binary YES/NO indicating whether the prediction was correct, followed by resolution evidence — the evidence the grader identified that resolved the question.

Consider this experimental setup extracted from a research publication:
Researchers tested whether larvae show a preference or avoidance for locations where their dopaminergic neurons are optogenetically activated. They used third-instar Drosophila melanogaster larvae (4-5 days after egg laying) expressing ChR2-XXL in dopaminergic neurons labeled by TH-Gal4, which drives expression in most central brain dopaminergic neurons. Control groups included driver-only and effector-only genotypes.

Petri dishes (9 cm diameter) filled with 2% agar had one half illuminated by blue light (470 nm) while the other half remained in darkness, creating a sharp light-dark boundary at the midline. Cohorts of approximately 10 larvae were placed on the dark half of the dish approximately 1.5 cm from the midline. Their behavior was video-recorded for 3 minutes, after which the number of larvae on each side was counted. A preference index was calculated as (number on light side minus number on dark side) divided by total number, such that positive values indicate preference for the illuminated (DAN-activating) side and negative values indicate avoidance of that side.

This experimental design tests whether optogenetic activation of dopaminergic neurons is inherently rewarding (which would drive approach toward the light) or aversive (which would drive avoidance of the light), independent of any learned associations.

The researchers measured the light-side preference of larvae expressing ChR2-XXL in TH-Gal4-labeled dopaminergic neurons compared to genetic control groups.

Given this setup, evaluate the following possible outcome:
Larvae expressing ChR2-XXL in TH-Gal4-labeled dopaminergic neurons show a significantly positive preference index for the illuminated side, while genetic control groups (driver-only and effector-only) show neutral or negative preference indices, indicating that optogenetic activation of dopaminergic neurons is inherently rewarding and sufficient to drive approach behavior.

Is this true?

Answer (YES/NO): NO